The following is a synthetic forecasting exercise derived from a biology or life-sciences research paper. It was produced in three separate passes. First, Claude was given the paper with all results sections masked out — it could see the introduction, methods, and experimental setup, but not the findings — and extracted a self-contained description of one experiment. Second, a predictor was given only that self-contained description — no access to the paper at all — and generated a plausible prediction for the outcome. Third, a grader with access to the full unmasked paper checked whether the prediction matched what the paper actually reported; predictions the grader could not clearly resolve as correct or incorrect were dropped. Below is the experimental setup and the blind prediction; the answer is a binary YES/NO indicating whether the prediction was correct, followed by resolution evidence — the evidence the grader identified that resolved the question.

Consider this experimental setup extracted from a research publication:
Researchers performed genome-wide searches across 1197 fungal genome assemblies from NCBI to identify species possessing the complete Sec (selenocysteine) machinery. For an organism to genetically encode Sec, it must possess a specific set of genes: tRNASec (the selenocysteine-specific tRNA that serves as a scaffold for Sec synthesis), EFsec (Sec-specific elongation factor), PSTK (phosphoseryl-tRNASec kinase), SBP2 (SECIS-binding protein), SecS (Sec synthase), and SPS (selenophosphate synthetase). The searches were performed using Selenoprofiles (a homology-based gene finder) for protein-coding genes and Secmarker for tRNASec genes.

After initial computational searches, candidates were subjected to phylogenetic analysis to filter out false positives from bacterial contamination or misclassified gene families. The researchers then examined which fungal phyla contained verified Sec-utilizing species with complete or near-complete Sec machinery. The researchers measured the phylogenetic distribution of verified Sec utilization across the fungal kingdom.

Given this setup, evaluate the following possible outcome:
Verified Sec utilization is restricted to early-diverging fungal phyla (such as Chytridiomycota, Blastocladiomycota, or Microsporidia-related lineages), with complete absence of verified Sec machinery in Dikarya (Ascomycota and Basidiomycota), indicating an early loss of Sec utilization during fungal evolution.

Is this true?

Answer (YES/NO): NO